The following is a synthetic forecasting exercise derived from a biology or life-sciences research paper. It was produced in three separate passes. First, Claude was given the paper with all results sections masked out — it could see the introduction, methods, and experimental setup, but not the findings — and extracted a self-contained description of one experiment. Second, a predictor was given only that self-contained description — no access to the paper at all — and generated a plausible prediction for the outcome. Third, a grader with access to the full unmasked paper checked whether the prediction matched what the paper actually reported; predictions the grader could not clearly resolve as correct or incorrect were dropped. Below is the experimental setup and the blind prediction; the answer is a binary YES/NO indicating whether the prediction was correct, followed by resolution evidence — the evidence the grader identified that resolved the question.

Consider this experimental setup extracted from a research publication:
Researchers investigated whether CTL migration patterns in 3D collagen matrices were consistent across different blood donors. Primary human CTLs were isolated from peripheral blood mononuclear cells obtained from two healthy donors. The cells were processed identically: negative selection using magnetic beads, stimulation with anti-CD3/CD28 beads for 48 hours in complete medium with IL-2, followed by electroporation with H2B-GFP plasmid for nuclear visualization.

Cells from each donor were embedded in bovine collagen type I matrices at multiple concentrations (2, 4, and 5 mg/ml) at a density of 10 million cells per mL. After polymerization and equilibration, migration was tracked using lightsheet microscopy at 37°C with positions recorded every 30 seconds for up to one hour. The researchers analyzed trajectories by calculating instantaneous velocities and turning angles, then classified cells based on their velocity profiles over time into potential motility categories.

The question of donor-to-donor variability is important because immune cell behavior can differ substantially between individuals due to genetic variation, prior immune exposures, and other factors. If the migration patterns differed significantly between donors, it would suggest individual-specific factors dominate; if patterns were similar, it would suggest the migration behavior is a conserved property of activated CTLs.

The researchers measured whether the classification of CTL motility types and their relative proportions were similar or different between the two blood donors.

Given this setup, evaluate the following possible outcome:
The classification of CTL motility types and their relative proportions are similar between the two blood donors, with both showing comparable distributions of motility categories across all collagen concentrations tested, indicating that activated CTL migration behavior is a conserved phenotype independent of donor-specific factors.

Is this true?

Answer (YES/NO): NO